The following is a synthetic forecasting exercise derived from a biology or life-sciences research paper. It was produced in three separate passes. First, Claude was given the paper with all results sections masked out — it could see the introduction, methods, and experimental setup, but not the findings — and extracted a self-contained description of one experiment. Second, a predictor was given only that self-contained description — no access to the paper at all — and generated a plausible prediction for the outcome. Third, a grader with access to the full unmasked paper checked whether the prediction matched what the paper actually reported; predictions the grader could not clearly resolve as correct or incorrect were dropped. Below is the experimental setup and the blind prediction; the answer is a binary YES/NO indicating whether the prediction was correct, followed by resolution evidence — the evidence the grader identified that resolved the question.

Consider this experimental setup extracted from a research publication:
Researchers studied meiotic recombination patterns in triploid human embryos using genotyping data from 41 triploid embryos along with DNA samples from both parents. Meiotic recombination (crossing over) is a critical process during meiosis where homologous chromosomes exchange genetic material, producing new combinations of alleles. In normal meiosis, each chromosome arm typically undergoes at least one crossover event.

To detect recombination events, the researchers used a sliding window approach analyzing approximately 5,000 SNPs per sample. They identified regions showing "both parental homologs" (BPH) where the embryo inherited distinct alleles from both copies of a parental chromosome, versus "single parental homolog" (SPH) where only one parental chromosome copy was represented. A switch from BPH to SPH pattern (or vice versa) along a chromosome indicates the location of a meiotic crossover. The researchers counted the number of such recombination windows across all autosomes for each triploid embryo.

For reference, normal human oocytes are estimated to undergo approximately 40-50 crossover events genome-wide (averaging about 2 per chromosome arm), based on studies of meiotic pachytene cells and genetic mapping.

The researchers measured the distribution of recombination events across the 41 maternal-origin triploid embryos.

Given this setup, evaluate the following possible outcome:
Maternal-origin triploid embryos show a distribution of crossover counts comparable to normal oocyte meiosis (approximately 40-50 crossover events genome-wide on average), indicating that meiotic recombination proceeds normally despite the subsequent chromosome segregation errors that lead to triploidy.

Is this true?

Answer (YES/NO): NO